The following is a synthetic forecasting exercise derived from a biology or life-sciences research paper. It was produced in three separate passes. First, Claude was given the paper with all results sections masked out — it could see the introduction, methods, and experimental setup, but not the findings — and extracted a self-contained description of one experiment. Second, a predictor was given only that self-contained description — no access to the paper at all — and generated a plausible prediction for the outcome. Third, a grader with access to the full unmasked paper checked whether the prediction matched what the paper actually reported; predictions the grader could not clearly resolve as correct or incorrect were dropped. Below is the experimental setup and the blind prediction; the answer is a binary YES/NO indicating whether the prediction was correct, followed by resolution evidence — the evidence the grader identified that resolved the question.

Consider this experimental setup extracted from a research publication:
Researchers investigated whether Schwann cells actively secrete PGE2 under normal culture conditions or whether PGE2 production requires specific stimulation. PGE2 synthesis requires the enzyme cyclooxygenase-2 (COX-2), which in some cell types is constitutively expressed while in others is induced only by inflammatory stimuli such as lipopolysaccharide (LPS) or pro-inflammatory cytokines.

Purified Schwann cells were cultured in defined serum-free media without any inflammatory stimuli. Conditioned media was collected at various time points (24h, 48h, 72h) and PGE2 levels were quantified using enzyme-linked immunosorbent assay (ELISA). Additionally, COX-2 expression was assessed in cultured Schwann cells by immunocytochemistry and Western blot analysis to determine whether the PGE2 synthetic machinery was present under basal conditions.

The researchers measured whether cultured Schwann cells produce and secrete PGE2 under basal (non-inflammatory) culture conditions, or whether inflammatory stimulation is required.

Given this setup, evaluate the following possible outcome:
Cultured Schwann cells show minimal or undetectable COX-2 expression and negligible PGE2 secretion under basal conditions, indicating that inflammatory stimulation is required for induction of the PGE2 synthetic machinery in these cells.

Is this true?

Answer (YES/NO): NO